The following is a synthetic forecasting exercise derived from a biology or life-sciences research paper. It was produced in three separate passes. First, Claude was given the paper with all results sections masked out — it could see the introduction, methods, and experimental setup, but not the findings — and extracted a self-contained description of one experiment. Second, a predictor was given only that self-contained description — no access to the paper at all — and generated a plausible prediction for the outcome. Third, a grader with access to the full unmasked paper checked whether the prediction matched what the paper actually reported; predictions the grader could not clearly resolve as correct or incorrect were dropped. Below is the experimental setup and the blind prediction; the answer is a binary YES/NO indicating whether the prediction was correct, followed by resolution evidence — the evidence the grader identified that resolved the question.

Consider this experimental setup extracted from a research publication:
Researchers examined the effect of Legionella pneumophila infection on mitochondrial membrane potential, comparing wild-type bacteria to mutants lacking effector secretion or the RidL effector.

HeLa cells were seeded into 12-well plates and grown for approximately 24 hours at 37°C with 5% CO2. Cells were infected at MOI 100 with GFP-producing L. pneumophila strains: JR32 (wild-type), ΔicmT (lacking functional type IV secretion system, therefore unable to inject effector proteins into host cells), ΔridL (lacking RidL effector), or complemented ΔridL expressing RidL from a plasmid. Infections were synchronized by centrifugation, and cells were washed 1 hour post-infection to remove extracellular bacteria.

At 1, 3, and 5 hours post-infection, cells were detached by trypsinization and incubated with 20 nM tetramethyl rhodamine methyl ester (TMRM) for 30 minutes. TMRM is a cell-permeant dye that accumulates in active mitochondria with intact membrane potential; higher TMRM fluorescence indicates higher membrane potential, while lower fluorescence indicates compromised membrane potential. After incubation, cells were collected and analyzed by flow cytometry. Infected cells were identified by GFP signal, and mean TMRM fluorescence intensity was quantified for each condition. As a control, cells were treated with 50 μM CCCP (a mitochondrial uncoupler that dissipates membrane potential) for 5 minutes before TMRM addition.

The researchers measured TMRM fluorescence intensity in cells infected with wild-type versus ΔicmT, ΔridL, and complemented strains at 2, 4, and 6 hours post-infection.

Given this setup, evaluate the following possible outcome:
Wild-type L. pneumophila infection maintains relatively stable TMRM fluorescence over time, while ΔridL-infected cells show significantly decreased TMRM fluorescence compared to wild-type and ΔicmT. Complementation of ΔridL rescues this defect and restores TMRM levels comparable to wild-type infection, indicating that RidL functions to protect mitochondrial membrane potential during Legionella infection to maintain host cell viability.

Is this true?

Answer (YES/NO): NO